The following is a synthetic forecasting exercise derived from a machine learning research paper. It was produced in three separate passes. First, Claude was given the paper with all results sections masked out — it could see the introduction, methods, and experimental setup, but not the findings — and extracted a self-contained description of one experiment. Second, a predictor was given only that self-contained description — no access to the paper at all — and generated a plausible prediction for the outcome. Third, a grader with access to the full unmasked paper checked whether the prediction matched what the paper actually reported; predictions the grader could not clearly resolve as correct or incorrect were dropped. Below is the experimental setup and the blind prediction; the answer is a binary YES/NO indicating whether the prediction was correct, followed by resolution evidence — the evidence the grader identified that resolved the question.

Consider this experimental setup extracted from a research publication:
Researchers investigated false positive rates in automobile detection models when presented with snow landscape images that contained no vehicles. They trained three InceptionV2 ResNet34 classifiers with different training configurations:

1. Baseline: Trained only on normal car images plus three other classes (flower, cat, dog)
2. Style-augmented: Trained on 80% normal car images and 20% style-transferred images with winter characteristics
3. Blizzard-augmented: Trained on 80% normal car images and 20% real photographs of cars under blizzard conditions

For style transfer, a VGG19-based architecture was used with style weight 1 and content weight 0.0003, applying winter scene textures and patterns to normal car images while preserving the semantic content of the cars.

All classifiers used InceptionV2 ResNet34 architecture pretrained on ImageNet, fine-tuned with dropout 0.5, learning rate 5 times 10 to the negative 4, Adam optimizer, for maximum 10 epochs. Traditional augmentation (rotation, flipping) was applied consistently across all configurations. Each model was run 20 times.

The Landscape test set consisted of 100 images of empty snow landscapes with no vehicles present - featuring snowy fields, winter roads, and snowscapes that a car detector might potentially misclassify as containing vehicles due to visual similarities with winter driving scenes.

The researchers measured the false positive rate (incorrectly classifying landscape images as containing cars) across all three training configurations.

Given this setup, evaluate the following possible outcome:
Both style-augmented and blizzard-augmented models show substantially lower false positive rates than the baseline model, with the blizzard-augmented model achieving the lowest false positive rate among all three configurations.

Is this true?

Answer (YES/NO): NO